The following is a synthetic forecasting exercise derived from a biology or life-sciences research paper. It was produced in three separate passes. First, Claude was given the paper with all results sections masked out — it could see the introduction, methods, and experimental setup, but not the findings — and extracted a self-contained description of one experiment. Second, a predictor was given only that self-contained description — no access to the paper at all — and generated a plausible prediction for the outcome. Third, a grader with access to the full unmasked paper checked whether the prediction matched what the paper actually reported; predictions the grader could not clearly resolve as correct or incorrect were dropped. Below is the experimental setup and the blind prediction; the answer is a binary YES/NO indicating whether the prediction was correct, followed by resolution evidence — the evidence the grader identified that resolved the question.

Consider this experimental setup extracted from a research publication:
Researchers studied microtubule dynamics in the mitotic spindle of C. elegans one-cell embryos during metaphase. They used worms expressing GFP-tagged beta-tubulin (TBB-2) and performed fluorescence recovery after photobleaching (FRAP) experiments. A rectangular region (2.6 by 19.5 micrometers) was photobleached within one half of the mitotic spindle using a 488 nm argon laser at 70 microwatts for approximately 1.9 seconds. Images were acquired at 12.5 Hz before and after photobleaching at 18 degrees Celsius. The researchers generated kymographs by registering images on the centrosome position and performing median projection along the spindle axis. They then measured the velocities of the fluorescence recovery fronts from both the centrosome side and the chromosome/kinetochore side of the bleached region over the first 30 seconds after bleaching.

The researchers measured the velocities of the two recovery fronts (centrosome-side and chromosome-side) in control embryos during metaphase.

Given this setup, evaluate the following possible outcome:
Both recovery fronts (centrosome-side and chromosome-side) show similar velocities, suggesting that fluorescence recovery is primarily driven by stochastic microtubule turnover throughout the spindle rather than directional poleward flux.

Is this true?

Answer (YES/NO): NO